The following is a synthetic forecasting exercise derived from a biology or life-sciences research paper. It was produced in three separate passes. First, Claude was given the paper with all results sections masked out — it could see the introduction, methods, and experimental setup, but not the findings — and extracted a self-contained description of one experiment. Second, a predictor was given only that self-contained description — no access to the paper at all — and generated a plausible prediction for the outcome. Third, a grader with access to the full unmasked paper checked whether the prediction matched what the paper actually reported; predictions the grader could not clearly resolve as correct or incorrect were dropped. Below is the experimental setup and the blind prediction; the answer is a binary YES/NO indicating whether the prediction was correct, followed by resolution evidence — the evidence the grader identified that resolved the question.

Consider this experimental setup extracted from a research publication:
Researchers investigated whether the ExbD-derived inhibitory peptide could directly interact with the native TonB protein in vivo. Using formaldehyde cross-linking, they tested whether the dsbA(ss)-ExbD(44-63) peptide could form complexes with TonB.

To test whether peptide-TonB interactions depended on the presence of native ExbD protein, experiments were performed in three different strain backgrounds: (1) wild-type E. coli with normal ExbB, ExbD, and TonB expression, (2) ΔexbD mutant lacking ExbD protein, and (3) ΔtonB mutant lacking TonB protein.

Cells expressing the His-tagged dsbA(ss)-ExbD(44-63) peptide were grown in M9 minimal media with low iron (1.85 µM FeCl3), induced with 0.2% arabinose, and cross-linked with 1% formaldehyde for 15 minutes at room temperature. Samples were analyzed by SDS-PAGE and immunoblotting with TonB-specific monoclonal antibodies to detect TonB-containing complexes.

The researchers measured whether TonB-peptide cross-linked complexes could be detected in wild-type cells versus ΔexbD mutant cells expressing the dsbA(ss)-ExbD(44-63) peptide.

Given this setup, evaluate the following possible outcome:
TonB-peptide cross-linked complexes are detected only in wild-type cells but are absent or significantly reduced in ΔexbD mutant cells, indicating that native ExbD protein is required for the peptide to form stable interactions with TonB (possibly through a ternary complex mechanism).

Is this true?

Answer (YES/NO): YES